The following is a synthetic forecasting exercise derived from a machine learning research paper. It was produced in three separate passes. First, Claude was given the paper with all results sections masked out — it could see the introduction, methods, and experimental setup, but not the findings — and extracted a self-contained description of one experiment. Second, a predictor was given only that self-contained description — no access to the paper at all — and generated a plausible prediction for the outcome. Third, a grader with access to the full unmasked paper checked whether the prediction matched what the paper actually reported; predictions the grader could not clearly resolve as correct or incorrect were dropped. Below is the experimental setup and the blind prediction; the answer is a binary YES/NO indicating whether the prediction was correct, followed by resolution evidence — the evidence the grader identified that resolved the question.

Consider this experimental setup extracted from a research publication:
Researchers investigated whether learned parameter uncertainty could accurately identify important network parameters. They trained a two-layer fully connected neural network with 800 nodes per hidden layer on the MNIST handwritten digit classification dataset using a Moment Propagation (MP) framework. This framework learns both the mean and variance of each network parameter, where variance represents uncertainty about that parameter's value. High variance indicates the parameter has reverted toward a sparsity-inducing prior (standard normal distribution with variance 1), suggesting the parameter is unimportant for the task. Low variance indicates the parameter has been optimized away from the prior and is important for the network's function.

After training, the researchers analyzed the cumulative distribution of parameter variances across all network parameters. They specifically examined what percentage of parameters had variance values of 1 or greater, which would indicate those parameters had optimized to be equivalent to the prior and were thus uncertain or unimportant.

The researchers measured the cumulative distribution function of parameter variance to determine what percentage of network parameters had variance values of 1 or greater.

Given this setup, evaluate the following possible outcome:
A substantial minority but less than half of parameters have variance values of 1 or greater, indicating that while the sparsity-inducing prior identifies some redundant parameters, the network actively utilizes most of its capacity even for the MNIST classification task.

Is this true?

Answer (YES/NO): NO